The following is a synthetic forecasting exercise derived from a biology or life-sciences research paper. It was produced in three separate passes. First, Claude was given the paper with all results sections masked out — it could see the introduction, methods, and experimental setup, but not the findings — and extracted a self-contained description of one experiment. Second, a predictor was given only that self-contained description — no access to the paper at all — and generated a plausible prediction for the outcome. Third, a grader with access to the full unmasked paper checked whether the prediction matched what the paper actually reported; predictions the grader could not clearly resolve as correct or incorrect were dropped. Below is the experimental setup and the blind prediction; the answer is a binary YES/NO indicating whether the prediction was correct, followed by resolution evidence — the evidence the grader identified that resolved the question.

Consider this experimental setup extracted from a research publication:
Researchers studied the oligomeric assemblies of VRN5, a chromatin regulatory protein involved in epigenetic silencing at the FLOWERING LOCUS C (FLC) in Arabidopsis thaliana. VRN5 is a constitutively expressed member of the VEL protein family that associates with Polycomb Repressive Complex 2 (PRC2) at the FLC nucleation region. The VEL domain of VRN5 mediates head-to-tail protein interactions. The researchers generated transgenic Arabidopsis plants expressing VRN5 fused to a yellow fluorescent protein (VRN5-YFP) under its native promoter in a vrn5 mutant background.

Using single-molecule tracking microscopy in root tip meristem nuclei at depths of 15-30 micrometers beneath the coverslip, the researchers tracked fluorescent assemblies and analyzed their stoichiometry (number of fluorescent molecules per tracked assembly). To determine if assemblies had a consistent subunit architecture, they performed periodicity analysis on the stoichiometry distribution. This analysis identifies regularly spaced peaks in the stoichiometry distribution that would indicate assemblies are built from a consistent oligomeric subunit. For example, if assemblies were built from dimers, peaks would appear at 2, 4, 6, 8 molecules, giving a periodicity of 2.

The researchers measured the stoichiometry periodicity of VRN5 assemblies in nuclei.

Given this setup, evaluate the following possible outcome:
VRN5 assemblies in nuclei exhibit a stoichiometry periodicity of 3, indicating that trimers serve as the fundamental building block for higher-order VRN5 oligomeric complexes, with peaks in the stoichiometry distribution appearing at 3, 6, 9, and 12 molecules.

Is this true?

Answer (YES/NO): NO